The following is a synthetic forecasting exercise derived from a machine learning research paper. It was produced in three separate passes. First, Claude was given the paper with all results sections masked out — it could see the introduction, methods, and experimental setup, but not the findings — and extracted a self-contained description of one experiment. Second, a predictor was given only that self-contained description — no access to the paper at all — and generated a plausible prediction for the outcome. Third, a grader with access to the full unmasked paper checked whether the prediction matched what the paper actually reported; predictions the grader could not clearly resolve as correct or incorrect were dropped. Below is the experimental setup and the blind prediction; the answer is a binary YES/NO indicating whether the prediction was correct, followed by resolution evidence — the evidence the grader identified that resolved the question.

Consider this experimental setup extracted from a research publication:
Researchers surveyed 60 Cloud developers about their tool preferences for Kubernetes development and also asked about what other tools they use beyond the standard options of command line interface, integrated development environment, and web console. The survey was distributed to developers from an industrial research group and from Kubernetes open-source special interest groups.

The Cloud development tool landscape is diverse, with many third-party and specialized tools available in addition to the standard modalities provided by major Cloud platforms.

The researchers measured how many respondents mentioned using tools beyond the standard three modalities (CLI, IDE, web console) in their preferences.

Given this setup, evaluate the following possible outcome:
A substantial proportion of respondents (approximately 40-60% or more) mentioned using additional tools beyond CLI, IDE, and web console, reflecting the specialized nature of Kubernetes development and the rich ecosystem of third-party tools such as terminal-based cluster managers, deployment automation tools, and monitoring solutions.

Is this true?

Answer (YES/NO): NO